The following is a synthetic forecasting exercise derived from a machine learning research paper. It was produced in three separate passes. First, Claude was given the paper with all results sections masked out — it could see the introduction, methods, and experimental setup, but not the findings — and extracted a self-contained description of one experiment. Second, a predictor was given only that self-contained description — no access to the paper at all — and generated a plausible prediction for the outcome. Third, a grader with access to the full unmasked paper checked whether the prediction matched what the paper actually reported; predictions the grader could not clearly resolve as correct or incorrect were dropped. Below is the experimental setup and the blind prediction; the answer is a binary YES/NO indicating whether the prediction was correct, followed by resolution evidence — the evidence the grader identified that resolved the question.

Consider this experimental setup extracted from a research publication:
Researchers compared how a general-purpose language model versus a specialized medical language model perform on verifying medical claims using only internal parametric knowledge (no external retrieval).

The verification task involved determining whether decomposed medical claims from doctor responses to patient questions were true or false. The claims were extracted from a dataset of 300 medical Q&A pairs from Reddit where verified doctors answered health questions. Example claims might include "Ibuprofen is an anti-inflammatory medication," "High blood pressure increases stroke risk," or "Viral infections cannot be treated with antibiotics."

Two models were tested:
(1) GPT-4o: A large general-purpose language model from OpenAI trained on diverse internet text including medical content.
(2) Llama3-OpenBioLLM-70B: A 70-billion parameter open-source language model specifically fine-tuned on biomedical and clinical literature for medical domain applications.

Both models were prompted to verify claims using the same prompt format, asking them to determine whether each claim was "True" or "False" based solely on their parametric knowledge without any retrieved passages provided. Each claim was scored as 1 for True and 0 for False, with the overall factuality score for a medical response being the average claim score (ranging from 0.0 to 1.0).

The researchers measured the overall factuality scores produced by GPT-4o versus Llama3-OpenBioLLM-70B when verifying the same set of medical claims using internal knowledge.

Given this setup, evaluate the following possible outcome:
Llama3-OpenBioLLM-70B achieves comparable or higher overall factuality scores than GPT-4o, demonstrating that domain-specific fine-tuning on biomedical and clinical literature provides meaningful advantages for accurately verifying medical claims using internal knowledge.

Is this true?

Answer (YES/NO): NO